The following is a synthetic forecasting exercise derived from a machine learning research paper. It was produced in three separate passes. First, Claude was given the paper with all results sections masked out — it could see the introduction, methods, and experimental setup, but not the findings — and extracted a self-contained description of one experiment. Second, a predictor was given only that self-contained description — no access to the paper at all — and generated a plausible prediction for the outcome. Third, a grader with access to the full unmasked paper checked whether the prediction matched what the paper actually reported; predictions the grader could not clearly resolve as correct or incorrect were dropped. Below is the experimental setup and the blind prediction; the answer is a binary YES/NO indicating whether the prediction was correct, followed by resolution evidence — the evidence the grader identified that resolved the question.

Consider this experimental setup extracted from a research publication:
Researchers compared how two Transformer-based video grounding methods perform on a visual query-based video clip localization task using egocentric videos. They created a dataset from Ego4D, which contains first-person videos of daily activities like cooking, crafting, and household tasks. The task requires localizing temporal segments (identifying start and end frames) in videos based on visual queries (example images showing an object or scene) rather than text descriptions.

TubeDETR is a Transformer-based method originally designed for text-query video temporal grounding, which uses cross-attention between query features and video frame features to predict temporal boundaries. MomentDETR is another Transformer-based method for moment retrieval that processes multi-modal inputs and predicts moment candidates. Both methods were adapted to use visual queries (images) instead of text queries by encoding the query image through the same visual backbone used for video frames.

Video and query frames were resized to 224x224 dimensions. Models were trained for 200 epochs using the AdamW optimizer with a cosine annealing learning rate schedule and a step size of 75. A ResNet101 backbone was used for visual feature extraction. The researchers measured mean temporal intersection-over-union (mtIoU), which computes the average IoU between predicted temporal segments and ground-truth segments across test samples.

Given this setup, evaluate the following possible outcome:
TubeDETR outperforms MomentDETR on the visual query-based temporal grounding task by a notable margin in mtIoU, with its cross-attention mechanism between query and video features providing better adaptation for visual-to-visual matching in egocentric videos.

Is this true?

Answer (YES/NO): NO